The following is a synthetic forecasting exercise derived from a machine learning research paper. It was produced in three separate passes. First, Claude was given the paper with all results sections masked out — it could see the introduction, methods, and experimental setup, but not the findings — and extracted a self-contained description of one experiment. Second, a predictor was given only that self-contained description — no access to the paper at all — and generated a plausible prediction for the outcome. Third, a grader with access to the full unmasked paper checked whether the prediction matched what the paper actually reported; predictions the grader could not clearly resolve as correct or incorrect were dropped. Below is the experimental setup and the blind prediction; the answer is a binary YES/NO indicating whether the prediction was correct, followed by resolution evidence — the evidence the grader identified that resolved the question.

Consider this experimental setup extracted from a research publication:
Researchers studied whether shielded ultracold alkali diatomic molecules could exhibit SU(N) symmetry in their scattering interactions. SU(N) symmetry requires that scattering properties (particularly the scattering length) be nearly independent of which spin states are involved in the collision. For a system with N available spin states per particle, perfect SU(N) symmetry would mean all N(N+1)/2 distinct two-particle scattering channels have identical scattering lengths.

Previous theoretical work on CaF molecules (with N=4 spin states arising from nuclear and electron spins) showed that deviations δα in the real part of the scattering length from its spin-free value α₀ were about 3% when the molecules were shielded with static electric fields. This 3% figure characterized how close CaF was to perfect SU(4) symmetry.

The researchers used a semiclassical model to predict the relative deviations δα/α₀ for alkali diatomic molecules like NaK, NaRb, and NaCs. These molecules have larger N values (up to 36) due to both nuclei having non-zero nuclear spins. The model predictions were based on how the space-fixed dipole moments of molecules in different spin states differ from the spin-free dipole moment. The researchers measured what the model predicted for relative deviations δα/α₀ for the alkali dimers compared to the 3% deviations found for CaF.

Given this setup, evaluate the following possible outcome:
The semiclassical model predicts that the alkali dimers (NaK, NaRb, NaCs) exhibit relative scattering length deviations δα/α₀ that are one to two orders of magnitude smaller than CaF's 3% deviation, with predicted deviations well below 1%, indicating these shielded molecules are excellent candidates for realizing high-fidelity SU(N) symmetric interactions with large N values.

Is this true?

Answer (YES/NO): NO